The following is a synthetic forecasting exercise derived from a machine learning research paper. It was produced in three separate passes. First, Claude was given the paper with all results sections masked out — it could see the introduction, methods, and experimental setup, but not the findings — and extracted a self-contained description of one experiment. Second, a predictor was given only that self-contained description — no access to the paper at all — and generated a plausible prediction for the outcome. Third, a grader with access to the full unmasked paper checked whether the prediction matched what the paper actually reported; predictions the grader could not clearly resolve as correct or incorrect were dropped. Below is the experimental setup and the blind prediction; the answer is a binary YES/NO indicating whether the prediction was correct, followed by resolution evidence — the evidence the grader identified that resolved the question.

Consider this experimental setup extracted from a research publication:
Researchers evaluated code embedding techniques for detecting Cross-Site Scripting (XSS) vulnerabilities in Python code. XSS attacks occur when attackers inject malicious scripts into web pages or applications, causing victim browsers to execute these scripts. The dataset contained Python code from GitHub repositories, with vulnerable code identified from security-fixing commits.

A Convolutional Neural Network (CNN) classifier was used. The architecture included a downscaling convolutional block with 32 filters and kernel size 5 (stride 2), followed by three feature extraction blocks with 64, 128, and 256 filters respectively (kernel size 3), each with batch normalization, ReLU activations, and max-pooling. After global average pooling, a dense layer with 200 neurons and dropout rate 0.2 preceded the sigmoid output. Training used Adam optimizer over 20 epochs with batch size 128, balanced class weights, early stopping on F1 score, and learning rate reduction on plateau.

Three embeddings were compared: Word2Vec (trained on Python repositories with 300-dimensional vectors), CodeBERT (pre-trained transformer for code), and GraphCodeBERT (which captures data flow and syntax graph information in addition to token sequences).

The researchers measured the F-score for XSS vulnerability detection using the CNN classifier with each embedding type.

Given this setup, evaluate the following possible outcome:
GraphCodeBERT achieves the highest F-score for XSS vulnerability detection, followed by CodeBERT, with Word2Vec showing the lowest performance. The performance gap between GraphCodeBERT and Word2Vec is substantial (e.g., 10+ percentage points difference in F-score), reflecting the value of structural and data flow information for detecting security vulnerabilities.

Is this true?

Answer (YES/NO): NO